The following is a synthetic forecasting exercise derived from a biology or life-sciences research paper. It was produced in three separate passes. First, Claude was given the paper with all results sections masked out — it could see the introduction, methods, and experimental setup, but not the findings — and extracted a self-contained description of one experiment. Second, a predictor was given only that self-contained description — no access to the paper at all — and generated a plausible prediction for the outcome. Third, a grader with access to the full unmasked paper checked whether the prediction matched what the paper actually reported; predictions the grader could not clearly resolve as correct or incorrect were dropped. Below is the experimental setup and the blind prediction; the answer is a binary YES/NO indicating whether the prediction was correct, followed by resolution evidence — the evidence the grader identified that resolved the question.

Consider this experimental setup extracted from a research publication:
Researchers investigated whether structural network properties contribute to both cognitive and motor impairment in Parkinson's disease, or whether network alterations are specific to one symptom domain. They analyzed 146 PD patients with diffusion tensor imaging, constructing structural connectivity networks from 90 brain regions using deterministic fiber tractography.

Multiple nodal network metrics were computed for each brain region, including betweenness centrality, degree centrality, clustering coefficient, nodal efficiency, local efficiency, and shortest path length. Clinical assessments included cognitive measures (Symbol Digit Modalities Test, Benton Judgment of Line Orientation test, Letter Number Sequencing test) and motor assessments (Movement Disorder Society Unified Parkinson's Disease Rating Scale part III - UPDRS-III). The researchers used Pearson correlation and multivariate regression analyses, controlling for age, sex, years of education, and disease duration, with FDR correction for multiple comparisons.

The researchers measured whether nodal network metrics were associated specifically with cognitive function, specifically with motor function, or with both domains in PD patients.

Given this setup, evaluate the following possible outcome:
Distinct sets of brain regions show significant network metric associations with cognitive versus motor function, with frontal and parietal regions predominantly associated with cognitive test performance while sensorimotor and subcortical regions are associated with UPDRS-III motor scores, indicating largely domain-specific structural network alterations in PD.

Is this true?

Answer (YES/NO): NO